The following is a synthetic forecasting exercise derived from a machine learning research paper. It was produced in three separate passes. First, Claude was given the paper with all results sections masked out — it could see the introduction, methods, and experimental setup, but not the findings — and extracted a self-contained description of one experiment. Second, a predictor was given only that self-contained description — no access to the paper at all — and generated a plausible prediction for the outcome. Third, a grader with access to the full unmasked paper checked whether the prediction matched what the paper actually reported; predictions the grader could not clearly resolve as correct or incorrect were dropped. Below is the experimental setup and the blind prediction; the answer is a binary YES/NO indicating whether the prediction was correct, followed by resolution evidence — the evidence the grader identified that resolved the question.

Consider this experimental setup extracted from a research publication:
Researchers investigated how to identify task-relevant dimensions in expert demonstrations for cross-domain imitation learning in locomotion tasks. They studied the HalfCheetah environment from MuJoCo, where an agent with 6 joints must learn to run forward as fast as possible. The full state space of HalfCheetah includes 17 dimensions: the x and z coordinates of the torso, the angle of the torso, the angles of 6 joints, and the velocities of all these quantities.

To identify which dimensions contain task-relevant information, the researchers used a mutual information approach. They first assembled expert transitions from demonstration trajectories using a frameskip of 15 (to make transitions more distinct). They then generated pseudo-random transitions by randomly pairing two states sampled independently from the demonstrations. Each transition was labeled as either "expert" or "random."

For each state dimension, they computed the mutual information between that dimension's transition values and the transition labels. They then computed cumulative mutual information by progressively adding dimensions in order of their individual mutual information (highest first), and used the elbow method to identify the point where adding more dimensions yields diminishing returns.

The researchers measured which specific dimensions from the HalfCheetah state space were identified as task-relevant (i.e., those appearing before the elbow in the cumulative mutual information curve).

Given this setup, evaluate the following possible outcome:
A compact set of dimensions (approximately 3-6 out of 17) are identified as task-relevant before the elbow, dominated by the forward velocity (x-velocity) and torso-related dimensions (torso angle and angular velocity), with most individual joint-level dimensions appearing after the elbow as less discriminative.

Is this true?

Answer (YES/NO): NO